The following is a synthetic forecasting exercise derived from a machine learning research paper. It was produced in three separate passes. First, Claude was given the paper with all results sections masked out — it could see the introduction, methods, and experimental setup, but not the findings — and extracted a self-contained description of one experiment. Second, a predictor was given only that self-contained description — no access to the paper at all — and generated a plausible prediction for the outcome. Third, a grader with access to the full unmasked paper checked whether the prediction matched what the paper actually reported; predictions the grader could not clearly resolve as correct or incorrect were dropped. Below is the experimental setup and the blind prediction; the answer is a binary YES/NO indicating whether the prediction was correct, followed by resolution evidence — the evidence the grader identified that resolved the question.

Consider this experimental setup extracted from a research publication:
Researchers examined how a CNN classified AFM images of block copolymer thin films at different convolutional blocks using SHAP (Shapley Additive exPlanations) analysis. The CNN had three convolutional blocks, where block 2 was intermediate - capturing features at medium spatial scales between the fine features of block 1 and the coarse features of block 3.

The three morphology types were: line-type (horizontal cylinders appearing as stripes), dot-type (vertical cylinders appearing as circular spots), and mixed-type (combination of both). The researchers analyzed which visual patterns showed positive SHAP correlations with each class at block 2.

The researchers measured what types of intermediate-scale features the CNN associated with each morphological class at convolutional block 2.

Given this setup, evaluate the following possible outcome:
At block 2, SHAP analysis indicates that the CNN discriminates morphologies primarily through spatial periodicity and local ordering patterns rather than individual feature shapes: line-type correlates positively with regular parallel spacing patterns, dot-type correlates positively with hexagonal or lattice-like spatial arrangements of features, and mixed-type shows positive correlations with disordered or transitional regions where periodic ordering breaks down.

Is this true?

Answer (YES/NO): NO